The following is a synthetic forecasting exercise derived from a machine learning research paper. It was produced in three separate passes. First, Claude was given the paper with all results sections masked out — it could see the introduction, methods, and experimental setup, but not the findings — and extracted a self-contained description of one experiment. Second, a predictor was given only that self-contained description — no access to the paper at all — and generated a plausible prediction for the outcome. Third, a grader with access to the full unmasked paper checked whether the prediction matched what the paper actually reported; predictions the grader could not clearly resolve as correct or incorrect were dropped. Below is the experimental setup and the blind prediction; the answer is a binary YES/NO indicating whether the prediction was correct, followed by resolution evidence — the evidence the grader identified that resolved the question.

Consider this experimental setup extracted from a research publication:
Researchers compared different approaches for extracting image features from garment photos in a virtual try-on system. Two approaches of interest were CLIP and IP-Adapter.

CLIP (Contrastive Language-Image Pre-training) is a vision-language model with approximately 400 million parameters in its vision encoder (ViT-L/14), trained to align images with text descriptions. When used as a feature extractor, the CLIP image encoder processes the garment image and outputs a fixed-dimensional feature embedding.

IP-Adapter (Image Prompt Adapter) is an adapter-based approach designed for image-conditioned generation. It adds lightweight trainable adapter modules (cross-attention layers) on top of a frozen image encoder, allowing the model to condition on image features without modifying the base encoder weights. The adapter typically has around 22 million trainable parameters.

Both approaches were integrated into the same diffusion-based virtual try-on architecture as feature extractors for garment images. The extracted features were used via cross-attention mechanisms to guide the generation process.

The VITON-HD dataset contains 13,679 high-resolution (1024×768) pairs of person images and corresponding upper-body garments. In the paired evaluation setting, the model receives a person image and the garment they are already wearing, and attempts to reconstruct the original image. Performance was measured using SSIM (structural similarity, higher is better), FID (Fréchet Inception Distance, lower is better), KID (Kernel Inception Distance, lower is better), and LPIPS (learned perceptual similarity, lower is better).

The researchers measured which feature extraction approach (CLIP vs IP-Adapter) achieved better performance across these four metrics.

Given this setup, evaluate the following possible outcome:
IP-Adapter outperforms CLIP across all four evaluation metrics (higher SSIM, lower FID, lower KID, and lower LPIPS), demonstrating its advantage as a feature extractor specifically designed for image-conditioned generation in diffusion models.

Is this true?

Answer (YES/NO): NO